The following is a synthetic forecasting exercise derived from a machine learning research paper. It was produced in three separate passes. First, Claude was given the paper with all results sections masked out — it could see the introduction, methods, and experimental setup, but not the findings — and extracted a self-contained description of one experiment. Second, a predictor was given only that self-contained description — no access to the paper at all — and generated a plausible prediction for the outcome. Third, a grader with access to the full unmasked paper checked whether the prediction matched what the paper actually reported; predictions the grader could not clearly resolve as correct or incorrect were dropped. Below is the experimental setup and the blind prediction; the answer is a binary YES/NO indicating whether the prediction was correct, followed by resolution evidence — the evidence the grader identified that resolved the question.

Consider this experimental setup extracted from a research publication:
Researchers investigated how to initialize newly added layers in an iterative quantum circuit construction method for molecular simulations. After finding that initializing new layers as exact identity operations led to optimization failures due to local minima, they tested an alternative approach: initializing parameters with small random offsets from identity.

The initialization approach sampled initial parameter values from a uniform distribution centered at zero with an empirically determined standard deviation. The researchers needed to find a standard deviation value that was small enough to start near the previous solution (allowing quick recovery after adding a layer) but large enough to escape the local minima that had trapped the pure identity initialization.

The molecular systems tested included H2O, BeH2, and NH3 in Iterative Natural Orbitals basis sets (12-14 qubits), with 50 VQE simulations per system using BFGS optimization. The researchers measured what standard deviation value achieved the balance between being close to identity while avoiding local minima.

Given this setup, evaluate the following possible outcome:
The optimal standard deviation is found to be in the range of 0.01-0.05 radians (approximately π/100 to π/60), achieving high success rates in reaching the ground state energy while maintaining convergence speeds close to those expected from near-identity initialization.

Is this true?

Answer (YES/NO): NO